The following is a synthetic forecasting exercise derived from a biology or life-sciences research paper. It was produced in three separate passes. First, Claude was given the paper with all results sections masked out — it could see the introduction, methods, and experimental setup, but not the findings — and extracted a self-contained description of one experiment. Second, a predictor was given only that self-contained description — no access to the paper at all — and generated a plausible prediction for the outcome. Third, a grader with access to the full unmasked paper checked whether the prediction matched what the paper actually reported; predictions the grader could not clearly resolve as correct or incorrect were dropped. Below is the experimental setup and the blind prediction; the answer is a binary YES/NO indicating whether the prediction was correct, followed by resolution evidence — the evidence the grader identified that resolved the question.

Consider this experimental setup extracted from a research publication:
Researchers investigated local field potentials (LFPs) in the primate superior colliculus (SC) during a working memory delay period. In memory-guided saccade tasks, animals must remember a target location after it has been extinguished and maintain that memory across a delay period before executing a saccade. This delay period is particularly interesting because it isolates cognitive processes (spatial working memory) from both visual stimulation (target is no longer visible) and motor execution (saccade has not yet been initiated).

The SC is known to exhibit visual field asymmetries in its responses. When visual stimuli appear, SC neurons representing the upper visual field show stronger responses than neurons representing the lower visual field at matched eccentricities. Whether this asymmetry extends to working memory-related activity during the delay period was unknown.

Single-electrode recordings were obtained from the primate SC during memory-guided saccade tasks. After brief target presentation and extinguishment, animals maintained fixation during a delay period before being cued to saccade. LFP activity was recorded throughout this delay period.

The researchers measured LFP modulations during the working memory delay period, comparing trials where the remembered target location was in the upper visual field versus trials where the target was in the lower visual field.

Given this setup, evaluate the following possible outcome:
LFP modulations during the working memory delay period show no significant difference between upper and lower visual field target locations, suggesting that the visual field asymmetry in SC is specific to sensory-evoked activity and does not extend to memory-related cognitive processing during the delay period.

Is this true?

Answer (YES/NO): NO